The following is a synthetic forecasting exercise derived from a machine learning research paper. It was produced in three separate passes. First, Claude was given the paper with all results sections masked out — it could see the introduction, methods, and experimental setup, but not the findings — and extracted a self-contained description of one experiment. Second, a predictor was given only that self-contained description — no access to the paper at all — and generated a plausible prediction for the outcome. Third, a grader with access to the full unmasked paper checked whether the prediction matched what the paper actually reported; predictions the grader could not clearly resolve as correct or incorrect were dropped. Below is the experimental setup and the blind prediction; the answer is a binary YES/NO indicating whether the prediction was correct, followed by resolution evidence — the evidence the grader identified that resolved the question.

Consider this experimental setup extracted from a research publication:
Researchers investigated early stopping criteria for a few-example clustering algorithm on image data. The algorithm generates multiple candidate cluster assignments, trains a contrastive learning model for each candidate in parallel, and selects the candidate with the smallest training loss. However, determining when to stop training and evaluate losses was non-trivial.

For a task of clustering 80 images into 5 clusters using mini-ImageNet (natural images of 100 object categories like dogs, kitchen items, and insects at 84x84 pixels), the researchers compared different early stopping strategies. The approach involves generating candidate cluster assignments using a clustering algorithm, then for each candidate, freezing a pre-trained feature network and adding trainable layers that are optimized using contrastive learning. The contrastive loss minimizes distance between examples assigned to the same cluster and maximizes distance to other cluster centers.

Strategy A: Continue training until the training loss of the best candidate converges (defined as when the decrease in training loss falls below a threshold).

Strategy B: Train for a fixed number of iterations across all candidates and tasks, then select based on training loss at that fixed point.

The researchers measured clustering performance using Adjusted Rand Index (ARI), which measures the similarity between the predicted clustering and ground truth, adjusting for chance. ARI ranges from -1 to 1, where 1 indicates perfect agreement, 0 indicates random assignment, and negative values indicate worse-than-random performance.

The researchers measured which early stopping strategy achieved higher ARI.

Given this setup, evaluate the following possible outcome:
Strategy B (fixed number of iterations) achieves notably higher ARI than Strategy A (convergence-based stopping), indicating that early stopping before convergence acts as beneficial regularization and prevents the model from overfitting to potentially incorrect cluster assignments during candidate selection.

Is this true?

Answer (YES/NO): YES